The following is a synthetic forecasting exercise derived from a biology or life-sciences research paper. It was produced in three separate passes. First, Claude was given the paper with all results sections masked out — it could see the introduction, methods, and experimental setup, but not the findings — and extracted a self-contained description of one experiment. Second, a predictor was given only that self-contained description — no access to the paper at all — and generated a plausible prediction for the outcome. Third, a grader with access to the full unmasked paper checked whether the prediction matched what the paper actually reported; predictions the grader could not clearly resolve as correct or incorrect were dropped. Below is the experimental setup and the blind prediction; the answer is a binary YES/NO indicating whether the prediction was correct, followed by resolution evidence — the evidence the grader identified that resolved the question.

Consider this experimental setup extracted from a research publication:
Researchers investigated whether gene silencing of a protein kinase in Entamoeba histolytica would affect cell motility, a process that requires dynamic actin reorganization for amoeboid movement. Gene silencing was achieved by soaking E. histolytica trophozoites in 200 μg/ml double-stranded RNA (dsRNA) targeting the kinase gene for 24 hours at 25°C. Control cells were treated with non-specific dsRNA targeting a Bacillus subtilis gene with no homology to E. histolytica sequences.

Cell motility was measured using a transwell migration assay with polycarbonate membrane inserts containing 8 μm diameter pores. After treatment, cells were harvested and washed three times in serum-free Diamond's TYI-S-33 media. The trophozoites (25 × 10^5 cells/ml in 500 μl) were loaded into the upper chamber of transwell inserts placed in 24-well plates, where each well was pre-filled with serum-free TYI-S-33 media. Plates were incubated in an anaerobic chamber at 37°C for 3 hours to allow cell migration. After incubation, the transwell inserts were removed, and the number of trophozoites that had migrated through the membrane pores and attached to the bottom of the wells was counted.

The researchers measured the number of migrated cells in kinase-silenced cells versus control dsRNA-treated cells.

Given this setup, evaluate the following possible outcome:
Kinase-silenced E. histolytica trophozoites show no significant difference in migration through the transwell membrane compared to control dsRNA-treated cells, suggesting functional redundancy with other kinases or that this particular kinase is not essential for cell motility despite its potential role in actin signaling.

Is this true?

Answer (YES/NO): NO